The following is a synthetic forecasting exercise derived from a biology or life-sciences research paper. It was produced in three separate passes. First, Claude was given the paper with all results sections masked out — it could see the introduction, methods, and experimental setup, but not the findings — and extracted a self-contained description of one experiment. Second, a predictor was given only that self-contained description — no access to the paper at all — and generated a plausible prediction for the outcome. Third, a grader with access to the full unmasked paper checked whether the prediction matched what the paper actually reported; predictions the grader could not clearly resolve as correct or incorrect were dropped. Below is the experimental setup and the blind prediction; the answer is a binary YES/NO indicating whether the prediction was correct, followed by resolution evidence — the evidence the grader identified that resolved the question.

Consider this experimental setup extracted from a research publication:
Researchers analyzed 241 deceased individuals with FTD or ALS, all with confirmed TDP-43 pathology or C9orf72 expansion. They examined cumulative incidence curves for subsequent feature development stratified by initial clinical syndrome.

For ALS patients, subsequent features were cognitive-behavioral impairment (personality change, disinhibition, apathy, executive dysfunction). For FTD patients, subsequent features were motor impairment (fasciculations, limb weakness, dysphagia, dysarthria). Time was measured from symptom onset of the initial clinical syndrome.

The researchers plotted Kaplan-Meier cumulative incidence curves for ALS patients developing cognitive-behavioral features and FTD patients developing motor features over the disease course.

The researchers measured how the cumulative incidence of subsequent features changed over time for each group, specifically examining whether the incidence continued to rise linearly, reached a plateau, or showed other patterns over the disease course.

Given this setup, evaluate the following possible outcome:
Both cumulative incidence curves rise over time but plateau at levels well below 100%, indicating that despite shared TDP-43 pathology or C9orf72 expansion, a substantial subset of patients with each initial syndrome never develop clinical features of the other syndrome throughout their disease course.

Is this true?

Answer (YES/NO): YES